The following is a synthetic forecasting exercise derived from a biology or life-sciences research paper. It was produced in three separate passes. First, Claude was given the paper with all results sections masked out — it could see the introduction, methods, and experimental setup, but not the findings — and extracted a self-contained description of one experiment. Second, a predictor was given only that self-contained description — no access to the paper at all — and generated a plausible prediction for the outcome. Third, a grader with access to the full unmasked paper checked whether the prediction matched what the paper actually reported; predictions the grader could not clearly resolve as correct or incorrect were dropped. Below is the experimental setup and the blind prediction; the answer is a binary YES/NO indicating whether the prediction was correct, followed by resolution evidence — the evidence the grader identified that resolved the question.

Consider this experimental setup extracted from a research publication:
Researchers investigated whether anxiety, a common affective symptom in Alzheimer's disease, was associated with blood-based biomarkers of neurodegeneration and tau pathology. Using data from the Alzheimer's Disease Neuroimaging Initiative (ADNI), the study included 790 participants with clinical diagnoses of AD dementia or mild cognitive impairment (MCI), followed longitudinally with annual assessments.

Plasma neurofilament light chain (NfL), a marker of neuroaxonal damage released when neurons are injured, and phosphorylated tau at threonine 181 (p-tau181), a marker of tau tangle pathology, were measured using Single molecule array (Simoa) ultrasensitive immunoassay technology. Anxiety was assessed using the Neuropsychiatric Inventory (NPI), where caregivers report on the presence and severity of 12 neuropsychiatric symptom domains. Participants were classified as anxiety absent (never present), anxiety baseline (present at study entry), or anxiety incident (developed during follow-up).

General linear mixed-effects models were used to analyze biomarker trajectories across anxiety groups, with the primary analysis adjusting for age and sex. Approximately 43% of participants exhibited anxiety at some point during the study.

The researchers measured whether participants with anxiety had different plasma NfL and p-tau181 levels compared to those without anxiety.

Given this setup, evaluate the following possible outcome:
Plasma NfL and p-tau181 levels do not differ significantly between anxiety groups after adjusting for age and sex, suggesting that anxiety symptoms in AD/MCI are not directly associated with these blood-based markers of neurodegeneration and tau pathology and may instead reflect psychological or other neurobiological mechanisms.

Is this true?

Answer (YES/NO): NO